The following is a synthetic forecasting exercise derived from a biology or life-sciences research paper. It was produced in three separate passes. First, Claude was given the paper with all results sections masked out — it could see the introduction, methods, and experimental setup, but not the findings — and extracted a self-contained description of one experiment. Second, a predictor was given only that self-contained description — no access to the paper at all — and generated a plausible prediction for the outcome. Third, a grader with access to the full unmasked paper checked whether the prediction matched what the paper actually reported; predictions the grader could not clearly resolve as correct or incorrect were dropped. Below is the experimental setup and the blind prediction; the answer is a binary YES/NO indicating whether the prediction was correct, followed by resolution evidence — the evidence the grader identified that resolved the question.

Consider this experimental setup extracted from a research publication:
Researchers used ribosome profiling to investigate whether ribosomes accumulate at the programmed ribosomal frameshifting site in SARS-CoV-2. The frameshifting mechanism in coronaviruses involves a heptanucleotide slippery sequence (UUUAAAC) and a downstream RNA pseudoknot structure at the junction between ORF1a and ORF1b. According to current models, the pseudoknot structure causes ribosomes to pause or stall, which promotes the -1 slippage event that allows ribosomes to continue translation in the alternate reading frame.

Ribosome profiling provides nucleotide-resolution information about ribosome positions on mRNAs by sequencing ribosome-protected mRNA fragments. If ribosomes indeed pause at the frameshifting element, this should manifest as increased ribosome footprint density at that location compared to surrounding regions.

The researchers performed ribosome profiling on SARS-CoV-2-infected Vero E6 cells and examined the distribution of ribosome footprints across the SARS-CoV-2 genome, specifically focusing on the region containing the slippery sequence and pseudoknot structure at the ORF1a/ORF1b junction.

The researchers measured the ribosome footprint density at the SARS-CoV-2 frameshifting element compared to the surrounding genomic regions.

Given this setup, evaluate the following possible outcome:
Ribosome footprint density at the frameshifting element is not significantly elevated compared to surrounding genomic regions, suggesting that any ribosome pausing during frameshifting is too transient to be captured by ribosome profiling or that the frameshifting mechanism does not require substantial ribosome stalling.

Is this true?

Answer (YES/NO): NO